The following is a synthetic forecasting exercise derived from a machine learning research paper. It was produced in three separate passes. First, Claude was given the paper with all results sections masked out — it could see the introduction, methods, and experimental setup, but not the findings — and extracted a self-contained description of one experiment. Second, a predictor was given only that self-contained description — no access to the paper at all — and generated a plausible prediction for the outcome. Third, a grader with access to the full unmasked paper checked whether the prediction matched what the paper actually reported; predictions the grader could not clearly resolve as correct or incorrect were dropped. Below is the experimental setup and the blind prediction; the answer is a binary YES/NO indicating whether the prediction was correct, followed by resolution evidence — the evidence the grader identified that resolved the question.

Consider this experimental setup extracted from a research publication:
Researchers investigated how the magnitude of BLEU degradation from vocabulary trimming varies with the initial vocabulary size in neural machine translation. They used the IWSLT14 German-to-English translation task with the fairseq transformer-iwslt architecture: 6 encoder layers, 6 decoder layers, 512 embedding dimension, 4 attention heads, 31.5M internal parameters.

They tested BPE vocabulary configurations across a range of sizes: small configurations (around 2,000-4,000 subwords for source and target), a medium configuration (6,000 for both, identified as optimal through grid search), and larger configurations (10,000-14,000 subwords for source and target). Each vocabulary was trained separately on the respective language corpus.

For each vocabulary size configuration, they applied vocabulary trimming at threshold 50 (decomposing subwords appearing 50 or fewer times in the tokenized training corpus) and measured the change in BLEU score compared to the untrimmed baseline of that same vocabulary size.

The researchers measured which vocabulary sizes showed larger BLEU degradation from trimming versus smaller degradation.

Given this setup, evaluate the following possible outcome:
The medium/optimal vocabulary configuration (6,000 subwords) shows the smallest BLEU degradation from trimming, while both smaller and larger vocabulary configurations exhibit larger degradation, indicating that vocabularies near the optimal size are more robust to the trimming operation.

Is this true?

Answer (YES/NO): NO